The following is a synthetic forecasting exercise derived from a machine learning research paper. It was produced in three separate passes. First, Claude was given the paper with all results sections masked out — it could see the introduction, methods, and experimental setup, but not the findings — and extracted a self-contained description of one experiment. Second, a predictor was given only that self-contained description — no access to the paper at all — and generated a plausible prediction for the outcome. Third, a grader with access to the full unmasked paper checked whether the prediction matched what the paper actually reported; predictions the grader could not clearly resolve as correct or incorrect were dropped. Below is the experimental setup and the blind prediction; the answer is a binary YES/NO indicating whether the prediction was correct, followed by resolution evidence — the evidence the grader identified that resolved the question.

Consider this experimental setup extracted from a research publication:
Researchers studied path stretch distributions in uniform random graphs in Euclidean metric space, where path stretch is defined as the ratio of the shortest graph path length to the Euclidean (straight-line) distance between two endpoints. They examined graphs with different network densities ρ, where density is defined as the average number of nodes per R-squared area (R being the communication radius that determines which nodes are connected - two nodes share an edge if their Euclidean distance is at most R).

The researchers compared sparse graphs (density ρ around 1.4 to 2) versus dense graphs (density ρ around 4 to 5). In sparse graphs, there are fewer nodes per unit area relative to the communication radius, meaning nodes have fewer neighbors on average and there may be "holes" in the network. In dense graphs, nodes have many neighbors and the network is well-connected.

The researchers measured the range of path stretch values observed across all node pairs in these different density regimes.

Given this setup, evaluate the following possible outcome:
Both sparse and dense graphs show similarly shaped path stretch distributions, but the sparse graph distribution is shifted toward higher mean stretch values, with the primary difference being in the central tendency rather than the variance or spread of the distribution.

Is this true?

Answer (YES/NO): NO